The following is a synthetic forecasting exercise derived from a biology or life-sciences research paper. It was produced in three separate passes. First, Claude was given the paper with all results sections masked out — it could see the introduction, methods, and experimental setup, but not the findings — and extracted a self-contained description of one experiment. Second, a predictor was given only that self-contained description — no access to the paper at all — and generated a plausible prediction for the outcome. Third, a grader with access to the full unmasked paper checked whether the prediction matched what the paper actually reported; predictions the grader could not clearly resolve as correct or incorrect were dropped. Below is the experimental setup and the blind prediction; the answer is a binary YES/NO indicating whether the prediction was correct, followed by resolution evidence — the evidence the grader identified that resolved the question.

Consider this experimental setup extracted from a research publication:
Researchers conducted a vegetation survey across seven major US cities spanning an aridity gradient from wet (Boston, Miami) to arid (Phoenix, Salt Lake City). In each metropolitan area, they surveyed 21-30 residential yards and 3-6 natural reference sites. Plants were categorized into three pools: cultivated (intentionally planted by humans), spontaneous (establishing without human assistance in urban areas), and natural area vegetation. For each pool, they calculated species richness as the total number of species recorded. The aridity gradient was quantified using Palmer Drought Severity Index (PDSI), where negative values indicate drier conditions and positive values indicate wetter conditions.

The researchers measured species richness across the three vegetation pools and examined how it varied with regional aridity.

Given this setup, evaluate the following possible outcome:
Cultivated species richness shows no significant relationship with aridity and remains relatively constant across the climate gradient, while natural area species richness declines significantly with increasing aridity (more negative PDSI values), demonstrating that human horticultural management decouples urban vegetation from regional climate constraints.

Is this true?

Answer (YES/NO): NO